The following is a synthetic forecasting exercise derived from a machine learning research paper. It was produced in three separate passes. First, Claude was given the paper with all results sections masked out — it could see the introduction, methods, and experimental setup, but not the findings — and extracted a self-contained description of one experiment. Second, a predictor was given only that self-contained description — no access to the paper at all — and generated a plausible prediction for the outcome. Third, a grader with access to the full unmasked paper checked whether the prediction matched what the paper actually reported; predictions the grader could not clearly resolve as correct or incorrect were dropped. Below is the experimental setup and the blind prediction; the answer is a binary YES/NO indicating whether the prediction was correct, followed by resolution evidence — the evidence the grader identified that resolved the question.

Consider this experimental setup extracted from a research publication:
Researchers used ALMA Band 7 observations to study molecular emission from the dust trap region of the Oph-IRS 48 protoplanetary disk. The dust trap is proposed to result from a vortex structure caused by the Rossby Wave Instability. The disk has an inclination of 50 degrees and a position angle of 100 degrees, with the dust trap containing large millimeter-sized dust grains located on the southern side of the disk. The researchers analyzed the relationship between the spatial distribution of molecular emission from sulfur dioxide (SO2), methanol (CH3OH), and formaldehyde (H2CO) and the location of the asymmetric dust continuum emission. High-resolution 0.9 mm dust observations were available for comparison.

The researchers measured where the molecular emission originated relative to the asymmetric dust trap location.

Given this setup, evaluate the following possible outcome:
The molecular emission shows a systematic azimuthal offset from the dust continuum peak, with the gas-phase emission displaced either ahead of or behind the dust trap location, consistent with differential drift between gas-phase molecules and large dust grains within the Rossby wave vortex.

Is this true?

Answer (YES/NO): NO